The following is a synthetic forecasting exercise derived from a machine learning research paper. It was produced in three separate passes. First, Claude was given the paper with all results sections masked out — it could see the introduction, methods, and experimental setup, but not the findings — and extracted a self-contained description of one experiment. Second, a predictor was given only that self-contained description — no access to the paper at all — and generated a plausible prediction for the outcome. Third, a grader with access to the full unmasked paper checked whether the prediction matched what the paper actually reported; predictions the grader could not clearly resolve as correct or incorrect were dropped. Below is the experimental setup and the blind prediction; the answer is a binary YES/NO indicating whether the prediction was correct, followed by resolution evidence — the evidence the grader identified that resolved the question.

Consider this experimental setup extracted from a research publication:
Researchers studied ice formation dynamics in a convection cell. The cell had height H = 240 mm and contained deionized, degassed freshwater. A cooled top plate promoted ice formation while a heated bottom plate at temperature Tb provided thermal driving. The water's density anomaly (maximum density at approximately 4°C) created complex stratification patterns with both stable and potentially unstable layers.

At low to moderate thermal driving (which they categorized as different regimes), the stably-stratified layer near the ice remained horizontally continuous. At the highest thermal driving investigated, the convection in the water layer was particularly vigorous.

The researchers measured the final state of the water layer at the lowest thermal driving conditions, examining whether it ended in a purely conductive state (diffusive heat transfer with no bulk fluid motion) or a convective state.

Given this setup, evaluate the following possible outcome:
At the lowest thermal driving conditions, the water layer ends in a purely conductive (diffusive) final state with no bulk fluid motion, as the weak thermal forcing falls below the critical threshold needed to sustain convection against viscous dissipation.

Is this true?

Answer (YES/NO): YES